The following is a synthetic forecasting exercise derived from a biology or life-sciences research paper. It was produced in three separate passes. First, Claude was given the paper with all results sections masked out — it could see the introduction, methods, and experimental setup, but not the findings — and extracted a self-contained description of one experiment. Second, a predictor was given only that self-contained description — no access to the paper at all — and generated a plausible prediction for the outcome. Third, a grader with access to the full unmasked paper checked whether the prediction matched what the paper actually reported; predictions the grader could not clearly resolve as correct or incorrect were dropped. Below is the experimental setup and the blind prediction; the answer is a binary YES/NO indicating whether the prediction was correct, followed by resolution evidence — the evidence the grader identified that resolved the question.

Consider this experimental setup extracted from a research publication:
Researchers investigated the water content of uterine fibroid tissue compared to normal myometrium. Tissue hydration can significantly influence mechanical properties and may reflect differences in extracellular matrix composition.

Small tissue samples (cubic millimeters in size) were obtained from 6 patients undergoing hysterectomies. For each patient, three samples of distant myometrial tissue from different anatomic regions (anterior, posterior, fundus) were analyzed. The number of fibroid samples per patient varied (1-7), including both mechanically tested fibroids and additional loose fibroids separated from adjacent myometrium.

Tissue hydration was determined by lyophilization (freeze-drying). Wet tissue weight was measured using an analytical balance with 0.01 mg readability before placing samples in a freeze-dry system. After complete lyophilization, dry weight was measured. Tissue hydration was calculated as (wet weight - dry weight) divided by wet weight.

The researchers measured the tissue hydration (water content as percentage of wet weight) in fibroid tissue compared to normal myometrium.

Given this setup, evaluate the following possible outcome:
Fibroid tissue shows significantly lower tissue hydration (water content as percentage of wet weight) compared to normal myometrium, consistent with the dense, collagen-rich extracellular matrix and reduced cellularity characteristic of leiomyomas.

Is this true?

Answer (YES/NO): YES